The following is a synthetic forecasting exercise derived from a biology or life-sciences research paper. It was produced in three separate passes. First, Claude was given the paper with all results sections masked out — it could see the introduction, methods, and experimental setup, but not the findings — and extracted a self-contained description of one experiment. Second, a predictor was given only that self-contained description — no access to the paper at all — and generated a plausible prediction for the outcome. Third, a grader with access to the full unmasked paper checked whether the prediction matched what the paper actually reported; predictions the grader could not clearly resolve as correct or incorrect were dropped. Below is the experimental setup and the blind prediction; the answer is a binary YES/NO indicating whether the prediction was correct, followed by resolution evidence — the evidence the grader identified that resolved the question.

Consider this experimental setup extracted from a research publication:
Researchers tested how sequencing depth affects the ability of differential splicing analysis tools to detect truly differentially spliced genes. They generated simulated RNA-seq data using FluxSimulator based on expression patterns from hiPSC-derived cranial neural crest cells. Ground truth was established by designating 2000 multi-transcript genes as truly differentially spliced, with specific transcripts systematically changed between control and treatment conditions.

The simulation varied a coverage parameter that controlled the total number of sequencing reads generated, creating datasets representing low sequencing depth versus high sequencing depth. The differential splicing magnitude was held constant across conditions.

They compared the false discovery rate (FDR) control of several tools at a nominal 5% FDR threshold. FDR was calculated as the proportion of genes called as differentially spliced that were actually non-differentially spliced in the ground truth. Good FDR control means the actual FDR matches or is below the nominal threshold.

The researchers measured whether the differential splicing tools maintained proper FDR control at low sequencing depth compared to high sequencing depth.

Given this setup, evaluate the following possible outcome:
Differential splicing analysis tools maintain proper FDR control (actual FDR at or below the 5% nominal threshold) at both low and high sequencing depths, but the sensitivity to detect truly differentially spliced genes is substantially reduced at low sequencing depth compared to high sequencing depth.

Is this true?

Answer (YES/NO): NO